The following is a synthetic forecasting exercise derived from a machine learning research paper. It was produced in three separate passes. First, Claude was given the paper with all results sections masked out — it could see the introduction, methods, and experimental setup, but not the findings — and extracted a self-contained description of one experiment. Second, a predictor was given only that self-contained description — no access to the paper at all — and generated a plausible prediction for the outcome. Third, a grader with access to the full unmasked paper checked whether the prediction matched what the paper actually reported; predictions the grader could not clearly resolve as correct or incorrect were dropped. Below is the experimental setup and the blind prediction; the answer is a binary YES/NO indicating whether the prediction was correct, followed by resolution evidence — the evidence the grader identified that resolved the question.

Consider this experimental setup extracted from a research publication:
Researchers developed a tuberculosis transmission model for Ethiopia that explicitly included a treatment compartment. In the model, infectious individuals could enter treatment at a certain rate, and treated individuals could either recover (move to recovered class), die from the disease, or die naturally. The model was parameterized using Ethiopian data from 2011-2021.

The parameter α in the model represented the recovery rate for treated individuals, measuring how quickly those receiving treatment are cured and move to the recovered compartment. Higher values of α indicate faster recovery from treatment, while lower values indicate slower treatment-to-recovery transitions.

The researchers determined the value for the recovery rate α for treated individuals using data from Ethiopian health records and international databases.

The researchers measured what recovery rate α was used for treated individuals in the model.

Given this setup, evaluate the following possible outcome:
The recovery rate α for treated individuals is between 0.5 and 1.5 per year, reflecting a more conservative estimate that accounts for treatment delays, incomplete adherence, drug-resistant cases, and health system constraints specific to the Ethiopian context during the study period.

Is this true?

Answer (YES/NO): YES